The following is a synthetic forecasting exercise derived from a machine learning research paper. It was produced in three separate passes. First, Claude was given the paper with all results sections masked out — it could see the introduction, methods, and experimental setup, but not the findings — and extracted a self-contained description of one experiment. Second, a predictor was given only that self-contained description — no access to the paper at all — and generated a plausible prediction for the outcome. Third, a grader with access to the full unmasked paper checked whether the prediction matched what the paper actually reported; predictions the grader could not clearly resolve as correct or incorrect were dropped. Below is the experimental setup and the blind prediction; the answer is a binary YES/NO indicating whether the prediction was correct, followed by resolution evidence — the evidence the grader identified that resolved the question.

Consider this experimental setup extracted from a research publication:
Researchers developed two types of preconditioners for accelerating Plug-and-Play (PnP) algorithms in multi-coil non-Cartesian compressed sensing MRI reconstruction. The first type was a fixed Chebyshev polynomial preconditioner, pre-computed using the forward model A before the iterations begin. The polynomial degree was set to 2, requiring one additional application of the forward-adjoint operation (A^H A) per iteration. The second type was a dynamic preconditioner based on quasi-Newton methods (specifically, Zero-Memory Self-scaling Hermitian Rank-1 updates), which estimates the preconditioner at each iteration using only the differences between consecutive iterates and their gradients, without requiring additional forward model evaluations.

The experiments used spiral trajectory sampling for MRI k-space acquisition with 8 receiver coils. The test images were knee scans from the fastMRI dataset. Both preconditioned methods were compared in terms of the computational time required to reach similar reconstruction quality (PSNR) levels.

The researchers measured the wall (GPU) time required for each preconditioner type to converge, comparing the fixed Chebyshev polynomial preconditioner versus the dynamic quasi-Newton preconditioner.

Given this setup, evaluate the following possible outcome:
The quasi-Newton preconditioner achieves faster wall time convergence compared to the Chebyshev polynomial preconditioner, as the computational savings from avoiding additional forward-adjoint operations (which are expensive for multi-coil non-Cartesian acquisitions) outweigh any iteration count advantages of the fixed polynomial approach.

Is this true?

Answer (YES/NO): YES